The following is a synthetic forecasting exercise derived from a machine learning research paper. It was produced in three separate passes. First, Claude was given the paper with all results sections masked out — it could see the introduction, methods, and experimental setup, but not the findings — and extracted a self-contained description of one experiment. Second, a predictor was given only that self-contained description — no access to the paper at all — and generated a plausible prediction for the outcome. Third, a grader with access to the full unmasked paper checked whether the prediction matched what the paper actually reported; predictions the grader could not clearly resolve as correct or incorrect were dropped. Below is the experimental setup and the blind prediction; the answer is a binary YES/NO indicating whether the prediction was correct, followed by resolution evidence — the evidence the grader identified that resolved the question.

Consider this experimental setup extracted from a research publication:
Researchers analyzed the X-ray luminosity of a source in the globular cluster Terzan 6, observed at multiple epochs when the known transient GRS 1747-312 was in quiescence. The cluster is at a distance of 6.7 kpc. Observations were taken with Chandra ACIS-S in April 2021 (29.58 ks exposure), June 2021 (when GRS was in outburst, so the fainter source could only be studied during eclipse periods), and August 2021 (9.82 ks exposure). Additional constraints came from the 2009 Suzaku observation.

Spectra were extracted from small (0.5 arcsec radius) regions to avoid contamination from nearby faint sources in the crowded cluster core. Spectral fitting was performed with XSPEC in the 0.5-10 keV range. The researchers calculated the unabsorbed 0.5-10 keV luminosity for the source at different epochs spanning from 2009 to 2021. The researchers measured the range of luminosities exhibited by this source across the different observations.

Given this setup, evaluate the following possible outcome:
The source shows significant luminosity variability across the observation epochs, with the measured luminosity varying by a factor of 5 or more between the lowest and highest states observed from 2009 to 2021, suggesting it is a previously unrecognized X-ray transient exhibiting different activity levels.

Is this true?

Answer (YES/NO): YES